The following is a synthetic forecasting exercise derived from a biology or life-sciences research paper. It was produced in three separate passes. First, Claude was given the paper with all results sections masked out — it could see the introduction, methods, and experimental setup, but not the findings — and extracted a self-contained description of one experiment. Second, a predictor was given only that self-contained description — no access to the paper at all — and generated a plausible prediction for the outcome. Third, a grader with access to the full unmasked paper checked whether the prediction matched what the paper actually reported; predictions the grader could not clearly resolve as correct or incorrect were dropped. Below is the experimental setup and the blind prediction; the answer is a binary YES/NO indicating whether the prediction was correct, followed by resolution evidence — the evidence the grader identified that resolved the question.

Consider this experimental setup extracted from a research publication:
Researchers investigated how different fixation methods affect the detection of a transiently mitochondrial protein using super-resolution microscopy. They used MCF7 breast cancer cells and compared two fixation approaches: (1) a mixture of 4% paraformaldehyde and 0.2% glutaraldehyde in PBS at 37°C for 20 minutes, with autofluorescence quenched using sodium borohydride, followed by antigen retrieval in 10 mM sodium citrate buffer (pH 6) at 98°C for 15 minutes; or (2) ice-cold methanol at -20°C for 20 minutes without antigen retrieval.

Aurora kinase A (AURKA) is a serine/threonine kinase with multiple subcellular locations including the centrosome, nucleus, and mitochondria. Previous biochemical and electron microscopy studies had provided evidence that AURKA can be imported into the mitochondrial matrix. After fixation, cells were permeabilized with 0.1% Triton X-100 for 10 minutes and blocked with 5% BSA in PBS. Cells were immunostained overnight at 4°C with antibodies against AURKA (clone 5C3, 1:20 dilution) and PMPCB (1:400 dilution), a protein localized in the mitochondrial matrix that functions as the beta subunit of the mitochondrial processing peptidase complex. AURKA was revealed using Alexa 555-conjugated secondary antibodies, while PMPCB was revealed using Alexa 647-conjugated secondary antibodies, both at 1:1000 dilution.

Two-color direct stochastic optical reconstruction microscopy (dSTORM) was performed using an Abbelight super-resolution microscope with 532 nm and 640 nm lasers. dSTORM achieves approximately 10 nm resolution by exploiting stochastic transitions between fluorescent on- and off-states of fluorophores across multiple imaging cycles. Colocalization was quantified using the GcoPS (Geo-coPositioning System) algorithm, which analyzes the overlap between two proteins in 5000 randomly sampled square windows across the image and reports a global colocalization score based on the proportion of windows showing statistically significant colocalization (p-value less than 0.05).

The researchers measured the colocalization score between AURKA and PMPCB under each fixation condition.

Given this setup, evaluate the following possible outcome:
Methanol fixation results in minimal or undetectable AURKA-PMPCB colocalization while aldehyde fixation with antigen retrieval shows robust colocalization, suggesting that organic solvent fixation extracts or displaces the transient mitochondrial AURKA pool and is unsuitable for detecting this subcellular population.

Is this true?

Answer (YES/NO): NO